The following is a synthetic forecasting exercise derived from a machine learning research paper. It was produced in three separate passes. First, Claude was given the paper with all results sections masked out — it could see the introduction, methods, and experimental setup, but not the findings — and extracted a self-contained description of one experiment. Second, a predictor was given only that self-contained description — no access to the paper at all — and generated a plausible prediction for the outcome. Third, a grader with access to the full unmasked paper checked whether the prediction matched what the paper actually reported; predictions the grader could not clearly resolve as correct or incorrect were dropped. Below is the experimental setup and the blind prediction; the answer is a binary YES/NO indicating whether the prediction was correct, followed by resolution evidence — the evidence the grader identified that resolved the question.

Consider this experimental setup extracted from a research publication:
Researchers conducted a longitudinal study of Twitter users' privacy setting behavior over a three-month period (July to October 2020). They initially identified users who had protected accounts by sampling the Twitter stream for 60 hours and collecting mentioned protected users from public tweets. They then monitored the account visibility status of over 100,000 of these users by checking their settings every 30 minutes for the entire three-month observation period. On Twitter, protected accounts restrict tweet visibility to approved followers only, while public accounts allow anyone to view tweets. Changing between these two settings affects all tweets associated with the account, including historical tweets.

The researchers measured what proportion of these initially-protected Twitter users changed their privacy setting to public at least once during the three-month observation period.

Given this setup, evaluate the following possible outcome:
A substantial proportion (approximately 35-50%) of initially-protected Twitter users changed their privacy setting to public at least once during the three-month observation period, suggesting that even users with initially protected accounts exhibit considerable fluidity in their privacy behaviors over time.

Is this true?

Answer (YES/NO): YES